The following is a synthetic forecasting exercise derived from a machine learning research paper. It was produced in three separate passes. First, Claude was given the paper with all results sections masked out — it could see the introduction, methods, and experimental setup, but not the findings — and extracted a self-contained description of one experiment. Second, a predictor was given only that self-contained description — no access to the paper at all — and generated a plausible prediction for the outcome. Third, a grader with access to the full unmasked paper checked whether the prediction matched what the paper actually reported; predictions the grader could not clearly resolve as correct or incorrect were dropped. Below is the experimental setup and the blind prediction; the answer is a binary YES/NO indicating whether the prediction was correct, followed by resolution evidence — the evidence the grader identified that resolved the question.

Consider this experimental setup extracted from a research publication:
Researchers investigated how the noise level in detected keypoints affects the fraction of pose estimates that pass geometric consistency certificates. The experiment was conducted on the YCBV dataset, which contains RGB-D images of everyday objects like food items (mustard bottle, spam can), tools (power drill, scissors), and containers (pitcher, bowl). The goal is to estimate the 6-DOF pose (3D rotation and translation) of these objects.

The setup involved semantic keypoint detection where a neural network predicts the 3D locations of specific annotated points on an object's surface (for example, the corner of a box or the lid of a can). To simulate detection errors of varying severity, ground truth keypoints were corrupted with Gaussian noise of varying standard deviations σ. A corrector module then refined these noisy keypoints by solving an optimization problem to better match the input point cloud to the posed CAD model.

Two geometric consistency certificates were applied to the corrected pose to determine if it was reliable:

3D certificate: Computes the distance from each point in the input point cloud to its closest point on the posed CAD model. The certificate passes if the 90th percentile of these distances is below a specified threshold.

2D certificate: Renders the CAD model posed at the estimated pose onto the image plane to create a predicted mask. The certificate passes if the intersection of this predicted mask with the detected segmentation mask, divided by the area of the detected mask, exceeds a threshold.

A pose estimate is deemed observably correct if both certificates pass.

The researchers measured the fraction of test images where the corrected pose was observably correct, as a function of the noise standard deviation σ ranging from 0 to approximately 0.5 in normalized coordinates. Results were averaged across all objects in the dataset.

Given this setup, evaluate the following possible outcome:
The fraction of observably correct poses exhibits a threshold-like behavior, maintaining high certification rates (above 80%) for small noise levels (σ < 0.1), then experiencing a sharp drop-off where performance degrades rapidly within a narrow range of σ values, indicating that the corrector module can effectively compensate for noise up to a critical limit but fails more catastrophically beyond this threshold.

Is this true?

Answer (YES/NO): NO